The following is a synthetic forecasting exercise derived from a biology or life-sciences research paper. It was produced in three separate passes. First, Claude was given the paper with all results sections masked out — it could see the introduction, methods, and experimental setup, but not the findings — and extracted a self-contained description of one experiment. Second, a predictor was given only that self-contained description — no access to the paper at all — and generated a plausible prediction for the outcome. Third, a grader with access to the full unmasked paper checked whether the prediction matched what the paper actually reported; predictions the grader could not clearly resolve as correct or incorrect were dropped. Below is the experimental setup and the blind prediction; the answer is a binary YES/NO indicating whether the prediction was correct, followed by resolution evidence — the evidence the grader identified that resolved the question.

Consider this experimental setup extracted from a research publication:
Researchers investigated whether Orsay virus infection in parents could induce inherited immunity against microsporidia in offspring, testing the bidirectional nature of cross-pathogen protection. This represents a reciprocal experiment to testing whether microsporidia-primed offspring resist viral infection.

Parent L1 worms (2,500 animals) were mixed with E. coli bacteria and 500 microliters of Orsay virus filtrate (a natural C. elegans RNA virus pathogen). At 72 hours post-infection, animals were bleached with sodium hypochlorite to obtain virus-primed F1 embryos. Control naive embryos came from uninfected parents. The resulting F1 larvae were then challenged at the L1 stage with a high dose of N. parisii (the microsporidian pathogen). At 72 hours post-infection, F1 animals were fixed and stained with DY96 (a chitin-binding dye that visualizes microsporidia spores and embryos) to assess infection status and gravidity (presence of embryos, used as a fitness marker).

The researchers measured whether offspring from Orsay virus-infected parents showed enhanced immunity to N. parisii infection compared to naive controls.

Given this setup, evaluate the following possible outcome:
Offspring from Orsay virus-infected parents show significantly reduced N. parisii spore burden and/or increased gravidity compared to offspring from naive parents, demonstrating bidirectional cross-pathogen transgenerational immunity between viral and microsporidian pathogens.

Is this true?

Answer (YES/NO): NO